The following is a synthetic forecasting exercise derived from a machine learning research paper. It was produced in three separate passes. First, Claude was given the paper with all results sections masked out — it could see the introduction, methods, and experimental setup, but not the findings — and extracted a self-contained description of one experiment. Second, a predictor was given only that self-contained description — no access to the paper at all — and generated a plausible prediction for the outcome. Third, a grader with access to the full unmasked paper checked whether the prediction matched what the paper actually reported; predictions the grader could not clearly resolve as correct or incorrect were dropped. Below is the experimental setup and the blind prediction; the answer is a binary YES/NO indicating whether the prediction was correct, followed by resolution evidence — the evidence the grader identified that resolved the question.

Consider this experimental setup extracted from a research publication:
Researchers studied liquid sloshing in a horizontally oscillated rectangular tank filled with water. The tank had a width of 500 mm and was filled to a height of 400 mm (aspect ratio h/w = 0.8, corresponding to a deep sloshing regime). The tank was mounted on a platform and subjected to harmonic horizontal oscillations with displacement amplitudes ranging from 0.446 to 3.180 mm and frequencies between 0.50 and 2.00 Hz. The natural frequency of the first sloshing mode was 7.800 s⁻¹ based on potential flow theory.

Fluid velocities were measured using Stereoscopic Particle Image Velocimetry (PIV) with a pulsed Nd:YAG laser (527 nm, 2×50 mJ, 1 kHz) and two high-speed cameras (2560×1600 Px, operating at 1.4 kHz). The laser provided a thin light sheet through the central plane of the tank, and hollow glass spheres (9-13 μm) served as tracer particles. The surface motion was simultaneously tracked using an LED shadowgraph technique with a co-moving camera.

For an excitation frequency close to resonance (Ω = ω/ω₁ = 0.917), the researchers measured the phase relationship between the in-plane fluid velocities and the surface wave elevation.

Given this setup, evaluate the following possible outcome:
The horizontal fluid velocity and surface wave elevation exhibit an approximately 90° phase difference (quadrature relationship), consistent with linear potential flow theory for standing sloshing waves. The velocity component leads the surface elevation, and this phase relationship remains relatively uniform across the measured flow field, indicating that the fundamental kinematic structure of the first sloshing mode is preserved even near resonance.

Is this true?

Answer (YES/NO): YES